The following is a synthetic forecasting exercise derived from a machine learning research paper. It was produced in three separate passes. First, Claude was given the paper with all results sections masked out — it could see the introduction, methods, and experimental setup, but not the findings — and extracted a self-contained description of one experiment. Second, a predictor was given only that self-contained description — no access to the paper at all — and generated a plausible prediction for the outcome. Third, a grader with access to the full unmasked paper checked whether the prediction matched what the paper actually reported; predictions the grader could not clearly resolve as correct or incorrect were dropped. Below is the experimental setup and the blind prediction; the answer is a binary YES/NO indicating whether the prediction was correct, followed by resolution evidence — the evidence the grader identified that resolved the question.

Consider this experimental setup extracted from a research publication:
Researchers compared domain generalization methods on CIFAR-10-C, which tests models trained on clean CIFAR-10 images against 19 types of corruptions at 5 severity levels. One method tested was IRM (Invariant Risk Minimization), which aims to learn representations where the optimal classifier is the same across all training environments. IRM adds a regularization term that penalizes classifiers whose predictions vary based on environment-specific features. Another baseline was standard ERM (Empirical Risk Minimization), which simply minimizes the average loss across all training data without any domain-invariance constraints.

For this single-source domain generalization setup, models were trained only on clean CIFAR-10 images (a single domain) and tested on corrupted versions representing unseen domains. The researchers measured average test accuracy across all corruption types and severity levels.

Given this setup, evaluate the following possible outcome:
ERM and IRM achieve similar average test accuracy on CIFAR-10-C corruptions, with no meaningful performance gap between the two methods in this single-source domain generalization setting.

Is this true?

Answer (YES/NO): NO